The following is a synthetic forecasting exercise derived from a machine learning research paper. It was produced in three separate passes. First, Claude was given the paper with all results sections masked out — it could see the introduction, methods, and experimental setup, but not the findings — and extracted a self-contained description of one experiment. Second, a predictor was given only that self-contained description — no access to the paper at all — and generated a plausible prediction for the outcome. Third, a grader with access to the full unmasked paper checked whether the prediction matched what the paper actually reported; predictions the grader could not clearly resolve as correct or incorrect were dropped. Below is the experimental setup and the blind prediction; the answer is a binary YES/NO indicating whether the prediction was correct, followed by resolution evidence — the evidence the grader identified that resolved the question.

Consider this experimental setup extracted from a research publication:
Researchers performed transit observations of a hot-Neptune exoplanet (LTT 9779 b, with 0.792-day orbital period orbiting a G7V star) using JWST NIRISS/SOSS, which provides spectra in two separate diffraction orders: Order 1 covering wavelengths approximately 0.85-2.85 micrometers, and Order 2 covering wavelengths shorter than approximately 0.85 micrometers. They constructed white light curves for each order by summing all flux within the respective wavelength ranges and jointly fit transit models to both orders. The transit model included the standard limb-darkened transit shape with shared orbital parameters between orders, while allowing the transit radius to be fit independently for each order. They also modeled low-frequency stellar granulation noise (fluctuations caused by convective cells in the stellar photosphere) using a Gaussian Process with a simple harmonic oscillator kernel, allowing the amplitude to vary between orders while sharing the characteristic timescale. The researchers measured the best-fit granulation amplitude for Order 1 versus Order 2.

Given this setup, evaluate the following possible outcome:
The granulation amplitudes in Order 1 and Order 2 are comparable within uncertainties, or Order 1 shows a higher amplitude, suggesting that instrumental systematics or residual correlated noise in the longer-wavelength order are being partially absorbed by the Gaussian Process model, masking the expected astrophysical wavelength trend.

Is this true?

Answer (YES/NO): NO